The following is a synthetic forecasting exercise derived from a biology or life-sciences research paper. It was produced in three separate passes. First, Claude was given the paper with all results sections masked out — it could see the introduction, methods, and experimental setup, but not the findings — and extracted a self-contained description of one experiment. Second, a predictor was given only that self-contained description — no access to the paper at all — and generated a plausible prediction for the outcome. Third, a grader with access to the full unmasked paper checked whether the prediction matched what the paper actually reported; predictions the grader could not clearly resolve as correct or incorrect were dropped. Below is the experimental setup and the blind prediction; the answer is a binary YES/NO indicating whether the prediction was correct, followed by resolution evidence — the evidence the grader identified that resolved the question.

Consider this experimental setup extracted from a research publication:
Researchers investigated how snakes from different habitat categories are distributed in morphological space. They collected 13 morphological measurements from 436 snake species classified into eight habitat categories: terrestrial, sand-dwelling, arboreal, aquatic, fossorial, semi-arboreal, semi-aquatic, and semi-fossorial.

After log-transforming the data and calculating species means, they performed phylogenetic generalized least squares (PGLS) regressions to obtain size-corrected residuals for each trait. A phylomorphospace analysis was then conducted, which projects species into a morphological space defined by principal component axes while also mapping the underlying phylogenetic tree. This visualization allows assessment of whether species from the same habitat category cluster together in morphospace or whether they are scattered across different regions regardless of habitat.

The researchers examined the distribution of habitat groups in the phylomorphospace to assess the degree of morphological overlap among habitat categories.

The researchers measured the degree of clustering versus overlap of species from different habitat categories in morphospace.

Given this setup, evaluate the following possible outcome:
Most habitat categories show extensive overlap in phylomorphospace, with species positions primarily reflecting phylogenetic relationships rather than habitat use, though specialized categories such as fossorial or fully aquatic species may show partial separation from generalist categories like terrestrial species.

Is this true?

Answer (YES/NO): NO